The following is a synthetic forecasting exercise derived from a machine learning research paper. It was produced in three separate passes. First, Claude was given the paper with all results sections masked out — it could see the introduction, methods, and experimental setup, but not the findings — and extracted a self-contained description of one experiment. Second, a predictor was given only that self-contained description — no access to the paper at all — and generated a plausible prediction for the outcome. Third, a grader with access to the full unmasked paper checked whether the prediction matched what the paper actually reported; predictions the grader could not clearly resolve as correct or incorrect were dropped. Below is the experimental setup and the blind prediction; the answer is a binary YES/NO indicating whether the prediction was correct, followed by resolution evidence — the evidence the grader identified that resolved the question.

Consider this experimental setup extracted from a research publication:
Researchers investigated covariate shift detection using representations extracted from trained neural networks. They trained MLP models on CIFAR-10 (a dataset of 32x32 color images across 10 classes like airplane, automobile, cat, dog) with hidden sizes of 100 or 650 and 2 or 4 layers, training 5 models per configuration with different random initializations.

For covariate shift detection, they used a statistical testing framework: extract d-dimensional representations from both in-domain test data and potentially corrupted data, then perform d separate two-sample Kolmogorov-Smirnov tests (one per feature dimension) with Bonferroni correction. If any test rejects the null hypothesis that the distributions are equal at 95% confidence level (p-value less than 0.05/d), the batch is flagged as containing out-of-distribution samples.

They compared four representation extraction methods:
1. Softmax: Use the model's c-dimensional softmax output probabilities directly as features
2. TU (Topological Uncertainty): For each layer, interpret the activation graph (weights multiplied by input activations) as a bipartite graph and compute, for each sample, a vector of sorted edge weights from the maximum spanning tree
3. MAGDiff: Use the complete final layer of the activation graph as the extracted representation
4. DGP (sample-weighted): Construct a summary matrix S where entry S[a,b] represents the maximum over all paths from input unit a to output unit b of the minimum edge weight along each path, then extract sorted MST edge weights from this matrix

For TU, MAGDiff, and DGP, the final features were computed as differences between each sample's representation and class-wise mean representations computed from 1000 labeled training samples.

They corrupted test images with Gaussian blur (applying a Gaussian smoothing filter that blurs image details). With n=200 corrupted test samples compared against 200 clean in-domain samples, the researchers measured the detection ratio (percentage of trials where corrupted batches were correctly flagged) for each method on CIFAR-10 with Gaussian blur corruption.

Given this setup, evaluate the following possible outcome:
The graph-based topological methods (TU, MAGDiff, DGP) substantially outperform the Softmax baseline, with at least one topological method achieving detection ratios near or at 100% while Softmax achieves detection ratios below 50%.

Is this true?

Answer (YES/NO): NO